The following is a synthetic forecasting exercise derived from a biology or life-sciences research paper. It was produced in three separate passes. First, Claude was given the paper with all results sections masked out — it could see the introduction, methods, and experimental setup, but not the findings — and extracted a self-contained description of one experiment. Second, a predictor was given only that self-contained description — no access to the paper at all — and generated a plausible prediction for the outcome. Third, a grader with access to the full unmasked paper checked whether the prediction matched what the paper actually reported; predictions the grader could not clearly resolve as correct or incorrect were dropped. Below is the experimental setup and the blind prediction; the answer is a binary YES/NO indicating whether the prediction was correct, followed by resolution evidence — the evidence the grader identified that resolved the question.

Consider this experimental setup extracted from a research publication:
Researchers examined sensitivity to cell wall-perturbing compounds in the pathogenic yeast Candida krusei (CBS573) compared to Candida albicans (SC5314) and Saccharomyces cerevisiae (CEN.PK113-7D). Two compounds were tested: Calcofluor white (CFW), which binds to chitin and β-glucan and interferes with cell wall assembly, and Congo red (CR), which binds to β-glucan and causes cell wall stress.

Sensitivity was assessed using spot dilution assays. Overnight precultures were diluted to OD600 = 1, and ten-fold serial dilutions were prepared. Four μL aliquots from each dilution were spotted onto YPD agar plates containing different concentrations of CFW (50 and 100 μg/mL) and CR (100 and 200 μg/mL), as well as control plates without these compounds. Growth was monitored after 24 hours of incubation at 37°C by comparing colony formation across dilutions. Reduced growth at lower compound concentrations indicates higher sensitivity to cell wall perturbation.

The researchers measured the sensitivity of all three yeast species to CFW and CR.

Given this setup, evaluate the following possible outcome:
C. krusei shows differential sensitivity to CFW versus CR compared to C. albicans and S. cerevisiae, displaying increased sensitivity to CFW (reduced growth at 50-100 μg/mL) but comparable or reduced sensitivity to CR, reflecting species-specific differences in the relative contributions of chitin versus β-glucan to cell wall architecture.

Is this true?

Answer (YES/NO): YES